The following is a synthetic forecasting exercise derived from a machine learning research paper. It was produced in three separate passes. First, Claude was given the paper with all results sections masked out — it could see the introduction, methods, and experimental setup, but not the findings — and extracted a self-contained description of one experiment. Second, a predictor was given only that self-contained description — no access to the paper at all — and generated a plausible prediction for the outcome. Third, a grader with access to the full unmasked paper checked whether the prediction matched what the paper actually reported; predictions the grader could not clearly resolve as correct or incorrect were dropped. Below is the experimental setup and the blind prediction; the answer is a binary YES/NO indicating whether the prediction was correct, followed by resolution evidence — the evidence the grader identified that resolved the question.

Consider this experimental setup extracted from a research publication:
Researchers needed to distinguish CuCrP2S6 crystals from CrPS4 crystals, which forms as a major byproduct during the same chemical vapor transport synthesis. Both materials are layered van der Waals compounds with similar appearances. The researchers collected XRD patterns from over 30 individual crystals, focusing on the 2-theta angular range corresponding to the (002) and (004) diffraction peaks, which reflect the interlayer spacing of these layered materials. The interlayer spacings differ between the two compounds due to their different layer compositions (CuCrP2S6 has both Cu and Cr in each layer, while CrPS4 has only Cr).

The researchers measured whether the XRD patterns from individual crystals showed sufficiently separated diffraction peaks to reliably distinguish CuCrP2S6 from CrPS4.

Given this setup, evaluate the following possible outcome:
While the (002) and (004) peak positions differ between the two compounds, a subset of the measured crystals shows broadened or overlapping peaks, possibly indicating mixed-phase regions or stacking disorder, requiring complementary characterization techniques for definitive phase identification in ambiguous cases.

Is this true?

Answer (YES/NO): NO